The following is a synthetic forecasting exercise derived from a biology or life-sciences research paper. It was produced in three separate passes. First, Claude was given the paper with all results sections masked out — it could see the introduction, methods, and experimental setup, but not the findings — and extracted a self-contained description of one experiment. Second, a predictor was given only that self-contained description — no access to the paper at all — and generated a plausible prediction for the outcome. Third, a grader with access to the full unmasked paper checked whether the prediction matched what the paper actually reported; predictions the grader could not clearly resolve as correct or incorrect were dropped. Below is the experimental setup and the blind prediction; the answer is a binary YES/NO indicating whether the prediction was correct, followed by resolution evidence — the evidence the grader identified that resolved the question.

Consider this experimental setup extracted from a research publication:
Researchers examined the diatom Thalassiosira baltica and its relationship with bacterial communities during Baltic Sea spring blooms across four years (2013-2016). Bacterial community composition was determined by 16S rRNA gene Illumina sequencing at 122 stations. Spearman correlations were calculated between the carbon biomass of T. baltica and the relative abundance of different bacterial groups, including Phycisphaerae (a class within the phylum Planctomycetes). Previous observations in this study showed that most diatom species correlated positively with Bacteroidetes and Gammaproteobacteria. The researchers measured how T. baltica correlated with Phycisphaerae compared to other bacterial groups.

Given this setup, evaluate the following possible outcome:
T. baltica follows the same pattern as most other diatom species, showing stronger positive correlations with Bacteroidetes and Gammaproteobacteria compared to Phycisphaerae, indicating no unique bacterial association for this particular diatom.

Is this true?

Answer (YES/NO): NO